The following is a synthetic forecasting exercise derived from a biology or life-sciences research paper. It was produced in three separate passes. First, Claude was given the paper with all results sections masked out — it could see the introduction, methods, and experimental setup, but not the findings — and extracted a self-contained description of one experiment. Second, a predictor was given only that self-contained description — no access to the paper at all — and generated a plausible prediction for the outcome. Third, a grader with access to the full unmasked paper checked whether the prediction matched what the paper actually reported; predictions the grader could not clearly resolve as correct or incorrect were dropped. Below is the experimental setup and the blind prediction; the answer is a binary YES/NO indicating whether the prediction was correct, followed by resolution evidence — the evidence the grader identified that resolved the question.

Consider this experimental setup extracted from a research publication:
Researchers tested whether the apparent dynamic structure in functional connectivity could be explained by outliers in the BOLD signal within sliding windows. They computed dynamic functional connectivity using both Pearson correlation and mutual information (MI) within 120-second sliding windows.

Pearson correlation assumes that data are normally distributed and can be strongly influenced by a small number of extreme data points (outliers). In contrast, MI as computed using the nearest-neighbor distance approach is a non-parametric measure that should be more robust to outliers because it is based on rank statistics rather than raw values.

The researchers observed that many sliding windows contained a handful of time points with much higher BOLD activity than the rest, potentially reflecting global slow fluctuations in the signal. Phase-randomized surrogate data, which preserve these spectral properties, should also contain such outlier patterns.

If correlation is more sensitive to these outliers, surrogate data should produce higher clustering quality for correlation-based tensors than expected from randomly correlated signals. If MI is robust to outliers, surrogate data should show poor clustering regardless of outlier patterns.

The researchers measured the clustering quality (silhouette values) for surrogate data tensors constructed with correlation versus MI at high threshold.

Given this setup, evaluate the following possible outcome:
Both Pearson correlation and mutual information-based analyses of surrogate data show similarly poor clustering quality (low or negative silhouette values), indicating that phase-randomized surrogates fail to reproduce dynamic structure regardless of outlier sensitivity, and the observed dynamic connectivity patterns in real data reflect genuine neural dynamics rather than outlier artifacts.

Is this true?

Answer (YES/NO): NO